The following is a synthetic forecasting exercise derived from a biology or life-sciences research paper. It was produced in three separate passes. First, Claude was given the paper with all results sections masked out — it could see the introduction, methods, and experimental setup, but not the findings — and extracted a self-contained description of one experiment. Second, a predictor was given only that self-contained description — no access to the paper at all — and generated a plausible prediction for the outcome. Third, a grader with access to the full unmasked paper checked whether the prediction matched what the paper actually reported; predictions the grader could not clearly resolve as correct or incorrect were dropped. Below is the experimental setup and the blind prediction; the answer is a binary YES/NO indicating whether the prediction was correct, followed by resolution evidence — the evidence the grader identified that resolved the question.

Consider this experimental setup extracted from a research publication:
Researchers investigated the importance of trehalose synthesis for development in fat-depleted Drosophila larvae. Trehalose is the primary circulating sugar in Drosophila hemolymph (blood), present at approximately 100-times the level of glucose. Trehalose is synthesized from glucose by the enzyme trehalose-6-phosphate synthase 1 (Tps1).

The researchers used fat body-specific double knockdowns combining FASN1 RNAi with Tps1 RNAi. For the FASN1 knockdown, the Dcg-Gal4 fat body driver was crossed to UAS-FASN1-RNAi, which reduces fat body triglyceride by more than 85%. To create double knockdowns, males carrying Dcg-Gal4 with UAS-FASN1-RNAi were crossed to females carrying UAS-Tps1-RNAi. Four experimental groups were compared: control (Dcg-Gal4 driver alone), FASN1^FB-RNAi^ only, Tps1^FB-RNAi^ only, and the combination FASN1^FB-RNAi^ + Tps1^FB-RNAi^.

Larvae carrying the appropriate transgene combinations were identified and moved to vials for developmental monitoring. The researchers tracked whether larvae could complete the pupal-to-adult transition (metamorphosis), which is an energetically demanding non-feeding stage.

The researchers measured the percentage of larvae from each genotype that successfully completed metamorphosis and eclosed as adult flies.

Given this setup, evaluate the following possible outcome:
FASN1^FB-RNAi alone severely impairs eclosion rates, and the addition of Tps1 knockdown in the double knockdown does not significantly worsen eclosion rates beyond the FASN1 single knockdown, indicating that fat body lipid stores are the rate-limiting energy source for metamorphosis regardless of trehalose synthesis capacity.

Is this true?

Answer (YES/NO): NO